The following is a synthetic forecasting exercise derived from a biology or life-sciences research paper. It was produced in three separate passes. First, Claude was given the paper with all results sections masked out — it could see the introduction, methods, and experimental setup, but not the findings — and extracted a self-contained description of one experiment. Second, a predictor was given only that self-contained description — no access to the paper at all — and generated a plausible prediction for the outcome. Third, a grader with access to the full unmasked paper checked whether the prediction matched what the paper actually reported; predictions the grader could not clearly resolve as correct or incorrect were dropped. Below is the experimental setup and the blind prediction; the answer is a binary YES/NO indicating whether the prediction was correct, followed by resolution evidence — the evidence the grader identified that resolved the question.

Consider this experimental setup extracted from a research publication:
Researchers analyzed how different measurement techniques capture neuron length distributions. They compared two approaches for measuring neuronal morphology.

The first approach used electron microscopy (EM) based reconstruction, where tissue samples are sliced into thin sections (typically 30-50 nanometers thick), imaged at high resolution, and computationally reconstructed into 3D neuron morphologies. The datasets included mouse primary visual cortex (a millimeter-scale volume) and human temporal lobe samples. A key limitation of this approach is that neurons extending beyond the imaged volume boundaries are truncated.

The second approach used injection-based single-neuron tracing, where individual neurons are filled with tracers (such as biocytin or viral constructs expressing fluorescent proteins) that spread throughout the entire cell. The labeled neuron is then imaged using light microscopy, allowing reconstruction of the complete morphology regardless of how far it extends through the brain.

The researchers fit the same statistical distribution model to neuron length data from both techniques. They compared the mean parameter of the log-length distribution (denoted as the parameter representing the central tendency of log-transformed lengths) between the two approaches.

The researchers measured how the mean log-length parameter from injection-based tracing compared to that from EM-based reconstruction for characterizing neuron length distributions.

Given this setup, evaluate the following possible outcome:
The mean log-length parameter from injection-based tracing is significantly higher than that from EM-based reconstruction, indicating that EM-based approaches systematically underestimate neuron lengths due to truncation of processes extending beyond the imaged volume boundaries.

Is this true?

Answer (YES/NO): YES